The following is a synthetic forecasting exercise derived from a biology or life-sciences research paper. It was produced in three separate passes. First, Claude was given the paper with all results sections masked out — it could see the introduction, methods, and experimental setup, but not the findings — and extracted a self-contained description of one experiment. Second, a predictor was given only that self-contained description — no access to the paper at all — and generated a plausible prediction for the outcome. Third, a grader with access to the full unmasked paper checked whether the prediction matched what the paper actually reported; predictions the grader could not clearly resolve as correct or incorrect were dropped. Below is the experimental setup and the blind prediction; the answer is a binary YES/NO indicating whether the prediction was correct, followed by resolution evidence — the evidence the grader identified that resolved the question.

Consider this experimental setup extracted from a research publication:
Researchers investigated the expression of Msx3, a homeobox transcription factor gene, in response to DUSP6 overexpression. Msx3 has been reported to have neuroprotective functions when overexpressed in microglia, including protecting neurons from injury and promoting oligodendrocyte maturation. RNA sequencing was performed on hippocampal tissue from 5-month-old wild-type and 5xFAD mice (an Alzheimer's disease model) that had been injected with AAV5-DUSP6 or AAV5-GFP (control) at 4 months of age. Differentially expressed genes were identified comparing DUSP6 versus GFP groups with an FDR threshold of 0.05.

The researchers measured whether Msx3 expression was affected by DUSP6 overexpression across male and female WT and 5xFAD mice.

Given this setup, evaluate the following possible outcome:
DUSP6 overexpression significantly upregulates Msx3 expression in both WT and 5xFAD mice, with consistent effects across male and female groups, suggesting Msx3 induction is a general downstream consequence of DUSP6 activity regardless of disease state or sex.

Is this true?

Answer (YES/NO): YES